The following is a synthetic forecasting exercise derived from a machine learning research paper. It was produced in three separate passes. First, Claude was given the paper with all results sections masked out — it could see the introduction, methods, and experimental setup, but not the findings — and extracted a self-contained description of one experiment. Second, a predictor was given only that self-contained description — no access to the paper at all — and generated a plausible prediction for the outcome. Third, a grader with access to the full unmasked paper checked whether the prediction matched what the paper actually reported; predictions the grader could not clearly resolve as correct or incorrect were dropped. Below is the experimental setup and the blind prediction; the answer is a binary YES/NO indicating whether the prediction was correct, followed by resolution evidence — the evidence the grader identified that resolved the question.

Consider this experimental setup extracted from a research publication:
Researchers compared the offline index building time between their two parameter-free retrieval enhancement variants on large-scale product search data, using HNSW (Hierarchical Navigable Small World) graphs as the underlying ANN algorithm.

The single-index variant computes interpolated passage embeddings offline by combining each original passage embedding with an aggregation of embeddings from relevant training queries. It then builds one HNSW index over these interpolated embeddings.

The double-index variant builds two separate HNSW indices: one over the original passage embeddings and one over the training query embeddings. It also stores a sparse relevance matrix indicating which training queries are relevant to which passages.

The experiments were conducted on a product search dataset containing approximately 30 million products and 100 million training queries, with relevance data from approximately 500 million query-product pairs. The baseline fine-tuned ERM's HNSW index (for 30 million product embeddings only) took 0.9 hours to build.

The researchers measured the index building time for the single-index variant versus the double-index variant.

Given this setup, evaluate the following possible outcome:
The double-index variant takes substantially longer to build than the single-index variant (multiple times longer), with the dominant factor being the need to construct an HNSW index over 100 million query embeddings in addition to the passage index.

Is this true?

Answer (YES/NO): YES